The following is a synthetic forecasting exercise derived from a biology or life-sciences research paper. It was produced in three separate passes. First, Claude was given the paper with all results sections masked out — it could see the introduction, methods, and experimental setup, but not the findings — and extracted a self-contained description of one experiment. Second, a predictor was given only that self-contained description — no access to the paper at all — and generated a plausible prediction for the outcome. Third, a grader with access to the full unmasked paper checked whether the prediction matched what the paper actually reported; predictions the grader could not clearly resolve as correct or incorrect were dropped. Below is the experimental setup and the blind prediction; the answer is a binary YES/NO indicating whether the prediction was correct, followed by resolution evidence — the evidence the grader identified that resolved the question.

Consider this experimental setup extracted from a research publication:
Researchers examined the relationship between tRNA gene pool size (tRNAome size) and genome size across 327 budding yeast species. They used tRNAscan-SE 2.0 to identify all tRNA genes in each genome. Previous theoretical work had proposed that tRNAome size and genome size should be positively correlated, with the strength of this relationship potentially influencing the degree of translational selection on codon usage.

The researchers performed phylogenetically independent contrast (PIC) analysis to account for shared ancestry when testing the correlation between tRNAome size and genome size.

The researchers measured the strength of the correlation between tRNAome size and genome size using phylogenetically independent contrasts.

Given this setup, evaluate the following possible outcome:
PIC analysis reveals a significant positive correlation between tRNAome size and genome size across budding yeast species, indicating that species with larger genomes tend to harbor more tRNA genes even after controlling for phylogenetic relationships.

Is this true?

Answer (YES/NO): YES